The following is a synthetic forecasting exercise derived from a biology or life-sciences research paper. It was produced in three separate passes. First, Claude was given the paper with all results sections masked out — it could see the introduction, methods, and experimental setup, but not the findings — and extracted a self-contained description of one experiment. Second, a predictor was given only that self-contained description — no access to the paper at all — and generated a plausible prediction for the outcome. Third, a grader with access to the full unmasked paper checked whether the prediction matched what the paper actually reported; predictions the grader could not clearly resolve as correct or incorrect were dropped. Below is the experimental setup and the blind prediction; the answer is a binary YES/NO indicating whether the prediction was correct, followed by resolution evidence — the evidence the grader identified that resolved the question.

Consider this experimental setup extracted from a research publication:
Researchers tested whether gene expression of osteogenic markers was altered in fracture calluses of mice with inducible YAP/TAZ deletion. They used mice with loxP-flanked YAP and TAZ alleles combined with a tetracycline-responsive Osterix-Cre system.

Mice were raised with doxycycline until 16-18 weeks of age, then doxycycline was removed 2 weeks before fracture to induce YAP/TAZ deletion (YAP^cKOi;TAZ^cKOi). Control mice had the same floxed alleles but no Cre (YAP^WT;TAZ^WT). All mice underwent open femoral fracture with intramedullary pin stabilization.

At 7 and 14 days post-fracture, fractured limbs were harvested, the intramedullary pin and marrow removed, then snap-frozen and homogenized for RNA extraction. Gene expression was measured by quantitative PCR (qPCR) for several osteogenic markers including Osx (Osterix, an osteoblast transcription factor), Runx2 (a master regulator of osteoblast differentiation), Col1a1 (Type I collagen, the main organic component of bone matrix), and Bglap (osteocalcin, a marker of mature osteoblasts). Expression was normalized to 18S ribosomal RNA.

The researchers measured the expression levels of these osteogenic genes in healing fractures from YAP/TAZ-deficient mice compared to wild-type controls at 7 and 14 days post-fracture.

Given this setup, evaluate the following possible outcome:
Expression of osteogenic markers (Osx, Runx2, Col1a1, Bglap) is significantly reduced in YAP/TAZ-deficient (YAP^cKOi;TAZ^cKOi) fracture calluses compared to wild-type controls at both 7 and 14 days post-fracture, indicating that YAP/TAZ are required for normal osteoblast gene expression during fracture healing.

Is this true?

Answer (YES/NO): NO